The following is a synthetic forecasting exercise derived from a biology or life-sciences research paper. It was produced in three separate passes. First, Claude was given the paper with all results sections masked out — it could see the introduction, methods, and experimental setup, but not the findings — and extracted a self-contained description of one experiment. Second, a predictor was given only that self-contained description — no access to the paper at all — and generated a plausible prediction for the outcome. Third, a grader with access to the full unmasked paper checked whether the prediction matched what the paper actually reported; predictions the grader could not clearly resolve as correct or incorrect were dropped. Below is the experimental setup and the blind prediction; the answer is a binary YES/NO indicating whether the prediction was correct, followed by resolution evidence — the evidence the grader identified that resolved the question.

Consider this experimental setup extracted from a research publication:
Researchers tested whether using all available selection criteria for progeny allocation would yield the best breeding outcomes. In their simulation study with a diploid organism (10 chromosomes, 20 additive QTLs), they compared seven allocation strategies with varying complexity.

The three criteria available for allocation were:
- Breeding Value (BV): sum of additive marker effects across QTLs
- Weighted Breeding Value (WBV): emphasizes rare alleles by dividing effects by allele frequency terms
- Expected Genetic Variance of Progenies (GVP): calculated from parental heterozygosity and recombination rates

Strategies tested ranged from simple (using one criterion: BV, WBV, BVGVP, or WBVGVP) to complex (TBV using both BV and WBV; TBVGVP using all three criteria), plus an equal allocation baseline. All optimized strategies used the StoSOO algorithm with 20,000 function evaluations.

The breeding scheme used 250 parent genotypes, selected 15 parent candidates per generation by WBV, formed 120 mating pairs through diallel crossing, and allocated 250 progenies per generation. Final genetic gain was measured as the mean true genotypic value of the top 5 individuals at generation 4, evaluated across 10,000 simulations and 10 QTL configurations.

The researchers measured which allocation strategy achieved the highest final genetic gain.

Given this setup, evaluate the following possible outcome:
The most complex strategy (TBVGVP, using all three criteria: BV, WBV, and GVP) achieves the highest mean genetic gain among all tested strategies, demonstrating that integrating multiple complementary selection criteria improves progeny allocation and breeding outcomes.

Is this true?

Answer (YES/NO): NO